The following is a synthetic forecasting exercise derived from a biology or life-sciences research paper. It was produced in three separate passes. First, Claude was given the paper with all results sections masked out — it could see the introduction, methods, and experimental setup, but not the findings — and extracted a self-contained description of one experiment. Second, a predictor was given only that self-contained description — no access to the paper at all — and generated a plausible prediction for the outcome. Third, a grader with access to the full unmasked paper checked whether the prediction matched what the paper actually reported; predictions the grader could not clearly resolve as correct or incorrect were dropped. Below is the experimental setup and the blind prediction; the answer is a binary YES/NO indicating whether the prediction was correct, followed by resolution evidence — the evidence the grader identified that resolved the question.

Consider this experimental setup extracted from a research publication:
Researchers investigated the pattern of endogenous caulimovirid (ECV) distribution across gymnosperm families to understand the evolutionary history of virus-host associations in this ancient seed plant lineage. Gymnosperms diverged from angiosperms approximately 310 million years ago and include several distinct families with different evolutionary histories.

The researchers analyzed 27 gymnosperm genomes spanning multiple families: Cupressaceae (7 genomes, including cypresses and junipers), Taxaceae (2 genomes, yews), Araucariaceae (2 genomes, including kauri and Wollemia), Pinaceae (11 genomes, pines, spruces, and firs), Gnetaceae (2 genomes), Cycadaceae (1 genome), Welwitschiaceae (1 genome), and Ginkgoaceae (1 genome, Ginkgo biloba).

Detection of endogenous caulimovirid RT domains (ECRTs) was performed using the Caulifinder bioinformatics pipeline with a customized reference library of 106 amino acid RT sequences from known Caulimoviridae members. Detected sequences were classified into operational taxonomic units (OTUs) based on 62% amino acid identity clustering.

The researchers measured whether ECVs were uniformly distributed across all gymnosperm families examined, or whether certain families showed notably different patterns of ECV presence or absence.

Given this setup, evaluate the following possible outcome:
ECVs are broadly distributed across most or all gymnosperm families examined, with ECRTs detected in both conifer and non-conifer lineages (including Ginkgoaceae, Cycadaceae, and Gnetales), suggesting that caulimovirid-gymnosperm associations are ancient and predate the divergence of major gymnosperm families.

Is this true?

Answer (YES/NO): YES